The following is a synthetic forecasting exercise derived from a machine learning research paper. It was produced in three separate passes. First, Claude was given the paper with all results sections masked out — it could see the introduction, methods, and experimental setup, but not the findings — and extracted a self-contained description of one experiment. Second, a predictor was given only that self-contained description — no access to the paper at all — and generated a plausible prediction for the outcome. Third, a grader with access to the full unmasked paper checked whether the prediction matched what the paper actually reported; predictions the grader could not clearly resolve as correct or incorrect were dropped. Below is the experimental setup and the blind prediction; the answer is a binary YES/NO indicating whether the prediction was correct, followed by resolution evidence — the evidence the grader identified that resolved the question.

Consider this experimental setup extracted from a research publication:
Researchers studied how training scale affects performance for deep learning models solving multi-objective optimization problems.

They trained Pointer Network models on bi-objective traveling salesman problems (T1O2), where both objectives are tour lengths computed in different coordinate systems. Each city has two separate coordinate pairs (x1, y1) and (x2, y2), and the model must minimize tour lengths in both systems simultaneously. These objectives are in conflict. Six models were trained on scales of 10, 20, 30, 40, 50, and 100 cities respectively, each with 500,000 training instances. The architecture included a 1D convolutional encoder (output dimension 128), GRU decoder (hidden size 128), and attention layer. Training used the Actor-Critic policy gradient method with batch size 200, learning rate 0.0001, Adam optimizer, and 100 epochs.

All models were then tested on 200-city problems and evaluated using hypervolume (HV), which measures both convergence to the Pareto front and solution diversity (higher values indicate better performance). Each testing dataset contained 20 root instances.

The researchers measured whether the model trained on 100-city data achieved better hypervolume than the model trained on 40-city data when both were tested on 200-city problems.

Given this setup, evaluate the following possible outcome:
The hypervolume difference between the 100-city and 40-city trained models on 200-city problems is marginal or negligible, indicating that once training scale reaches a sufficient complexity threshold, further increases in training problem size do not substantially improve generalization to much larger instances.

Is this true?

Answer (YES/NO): NO